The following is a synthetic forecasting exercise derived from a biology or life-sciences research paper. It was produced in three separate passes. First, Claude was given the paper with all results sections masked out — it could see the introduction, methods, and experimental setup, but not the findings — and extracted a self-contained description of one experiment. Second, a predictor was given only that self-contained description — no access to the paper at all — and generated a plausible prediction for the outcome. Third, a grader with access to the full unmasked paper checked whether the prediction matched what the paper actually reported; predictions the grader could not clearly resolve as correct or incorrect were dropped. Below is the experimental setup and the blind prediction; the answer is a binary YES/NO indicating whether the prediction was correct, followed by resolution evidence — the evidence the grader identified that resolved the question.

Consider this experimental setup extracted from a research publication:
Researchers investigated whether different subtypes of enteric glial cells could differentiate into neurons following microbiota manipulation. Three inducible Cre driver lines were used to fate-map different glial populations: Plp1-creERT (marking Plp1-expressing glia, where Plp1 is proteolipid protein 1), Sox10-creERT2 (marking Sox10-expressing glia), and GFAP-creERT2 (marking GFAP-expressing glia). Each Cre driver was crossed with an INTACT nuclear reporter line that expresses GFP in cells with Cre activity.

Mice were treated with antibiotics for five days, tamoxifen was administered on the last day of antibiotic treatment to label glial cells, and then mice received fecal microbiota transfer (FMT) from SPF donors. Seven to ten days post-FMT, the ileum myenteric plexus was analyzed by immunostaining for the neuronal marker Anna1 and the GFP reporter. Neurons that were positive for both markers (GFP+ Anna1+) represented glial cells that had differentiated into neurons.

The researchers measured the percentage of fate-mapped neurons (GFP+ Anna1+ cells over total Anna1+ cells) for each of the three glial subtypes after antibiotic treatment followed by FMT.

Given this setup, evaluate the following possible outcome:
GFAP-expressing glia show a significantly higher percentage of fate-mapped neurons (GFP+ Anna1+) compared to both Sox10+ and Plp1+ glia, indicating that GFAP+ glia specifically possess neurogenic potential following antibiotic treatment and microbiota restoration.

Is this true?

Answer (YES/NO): NO